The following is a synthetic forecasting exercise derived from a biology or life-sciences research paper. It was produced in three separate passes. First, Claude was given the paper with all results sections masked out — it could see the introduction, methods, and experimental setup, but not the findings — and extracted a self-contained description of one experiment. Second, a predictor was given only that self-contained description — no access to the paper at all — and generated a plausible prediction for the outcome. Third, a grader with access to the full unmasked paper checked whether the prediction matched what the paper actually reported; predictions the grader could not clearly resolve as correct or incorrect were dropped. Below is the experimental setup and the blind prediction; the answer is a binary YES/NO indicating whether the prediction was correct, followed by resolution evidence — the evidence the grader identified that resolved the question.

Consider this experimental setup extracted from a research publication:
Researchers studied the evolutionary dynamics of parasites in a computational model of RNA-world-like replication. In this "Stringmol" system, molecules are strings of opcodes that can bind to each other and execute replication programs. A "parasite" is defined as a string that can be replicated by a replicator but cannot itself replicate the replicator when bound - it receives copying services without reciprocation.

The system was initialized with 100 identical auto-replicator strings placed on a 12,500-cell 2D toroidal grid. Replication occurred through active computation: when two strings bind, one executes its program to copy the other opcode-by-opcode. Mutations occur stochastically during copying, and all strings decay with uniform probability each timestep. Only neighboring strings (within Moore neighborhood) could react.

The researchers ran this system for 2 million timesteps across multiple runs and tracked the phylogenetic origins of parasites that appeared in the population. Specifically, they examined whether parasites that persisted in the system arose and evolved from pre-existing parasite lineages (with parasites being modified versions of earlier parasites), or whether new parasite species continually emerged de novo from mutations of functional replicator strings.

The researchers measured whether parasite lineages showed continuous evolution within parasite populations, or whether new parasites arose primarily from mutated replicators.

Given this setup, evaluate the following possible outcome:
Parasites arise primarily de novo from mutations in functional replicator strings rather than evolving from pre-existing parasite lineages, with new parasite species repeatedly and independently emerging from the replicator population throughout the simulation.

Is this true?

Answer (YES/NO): YES